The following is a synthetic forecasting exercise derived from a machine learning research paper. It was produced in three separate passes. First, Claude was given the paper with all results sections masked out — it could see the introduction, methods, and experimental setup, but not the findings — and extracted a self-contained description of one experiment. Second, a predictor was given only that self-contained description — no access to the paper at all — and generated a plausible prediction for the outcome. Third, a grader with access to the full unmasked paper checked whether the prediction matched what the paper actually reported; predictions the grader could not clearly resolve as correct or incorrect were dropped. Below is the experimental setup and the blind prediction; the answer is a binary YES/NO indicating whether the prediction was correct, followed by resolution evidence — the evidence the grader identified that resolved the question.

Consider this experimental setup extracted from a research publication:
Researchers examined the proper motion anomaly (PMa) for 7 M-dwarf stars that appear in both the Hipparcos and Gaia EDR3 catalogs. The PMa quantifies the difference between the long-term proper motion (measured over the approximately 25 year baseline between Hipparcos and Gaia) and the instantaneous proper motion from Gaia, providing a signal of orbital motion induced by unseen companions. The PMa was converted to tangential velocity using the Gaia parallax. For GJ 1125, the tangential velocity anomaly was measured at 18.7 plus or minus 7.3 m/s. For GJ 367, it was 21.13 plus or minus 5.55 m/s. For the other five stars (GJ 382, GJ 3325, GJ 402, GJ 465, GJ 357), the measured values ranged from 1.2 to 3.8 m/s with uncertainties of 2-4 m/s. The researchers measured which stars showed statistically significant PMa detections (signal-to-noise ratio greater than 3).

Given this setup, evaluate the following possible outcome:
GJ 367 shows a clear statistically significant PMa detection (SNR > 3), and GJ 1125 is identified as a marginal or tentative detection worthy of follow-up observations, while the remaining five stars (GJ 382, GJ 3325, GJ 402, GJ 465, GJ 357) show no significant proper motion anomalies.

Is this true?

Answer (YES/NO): NO